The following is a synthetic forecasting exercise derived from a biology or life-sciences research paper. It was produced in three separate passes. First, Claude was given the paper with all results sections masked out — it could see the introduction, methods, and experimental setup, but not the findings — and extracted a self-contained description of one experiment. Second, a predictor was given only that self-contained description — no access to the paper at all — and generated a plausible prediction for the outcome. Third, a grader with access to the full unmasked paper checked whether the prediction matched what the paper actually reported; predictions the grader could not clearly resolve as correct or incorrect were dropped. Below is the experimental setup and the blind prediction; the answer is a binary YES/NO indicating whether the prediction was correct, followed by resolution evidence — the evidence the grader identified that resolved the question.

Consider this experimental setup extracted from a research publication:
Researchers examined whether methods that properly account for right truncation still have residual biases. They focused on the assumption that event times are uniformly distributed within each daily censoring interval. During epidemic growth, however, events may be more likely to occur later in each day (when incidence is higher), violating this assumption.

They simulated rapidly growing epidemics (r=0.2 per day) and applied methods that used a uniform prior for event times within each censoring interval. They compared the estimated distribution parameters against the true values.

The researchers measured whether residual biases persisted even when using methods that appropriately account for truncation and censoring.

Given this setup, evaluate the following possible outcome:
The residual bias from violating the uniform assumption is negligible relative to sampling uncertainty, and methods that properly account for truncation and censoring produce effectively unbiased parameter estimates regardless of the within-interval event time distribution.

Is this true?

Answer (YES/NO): NO